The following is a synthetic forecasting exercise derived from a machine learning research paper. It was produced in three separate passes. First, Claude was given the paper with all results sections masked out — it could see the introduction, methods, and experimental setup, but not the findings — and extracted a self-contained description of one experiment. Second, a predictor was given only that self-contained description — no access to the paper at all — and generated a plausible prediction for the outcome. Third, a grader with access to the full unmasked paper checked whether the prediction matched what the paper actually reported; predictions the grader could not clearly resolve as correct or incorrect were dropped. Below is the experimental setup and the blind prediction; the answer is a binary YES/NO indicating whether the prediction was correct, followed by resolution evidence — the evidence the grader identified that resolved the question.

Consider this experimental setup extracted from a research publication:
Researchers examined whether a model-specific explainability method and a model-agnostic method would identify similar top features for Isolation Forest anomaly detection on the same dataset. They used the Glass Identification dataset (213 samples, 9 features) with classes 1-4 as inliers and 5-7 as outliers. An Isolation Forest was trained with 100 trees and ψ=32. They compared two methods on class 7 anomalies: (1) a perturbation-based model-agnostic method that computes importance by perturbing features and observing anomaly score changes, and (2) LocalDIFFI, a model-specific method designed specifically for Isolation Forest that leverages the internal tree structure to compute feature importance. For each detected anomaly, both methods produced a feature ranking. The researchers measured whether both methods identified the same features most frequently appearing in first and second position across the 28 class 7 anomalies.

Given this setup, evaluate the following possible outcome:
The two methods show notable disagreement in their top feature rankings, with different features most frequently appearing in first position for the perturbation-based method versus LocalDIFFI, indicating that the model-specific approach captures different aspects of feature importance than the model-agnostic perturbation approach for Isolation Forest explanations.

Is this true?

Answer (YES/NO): NO